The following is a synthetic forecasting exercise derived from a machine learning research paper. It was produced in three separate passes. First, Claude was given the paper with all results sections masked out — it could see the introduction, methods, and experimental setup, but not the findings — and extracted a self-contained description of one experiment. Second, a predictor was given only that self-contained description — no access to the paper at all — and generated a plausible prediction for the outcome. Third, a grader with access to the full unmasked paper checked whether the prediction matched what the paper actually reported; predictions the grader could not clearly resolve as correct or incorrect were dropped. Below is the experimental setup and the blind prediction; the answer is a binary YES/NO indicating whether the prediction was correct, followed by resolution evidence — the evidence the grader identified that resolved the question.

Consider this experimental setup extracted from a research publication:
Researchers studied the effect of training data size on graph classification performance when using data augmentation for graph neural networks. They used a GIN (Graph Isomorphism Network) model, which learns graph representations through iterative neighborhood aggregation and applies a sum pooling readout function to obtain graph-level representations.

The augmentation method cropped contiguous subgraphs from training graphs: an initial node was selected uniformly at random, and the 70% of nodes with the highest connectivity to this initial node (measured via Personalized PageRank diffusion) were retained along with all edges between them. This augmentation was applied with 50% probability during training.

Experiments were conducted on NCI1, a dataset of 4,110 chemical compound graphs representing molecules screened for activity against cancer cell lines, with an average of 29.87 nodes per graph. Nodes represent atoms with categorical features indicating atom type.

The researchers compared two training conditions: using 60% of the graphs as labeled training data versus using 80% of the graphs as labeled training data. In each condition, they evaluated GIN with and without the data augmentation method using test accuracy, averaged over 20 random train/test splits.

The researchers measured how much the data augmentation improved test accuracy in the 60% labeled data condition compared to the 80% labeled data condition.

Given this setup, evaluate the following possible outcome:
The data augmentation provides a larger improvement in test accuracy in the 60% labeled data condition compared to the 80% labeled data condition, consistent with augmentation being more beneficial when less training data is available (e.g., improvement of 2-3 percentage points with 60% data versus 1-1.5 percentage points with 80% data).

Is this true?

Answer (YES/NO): YES